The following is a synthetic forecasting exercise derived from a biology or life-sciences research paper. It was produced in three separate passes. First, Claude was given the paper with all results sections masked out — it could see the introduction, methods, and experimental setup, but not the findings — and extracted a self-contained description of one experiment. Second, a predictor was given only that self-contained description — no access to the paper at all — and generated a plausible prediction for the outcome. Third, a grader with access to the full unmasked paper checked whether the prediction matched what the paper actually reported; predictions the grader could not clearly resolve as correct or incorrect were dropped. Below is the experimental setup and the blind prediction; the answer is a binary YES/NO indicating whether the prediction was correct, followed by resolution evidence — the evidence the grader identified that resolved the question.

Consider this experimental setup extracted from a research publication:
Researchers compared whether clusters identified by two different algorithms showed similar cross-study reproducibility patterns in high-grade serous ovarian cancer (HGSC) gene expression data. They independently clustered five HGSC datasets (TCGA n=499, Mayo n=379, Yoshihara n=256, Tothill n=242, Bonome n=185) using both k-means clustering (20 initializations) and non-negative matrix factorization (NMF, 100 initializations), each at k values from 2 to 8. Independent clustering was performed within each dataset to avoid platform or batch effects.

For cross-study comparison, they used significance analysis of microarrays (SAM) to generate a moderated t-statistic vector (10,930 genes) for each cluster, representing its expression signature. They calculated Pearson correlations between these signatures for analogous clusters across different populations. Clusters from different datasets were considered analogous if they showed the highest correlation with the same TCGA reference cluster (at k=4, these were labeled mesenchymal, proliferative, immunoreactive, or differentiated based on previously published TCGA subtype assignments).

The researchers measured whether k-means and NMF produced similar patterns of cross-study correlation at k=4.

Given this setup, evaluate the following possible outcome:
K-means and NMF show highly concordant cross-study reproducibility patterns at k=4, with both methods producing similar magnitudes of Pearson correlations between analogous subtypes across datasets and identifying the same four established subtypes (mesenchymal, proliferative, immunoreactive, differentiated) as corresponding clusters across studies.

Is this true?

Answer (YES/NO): YES